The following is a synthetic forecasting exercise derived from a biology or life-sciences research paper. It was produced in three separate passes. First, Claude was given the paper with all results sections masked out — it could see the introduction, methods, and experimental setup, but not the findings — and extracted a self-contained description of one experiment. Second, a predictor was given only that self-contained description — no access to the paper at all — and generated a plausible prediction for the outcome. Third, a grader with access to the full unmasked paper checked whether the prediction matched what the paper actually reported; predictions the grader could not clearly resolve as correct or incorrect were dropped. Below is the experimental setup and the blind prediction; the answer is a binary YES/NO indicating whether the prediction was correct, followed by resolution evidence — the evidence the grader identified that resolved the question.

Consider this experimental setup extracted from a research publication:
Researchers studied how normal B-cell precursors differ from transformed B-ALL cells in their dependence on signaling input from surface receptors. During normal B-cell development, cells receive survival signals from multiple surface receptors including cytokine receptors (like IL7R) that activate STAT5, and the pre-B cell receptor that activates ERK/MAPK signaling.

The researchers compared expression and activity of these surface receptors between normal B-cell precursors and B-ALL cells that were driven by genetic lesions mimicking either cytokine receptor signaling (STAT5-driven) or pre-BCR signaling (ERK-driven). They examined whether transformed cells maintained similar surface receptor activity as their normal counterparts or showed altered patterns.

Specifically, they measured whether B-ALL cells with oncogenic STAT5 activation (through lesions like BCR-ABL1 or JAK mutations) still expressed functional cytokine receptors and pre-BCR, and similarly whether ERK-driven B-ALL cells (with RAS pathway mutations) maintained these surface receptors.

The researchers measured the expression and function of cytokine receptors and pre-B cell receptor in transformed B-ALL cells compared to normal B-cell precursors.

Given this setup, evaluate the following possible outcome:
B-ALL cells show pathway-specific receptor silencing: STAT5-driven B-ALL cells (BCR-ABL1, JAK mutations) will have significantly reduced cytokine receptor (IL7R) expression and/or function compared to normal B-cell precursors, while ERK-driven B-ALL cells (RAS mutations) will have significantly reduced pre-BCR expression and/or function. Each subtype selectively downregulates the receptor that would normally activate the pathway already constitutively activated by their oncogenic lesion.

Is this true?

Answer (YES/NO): NO